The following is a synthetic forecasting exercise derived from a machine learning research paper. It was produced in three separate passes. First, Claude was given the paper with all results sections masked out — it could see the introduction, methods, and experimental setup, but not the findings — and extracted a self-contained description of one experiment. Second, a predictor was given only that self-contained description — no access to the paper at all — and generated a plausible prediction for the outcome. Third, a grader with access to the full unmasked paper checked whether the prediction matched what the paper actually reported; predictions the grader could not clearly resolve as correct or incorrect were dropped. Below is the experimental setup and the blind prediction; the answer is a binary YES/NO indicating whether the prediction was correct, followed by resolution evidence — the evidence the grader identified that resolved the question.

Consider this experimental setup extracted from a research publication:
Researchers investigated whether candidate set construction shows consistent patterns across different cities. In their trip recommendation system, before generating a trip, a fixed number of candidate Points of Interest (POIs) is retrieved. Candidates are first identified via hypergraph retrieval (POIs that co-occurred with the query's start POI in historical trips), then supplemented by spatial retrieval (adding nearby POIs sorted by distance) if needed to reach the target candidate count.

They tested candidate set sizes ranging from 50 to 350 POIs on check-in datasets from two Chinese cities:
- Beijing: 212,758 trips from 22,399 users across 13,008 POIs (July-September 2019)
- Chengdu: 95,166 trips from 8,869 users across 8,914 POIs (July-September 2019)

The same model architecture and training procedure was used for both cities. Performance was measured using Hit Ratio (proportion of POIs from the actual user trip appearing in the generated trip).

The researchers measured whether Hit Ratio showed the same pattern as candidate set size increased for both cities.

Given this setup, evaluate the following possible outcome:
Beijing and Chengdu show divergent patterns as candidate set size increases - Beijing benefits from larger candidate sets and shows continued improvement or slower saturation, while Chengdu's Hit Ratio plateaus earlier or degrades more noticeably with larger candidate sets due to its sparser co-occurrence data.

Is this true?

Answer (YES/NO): NO